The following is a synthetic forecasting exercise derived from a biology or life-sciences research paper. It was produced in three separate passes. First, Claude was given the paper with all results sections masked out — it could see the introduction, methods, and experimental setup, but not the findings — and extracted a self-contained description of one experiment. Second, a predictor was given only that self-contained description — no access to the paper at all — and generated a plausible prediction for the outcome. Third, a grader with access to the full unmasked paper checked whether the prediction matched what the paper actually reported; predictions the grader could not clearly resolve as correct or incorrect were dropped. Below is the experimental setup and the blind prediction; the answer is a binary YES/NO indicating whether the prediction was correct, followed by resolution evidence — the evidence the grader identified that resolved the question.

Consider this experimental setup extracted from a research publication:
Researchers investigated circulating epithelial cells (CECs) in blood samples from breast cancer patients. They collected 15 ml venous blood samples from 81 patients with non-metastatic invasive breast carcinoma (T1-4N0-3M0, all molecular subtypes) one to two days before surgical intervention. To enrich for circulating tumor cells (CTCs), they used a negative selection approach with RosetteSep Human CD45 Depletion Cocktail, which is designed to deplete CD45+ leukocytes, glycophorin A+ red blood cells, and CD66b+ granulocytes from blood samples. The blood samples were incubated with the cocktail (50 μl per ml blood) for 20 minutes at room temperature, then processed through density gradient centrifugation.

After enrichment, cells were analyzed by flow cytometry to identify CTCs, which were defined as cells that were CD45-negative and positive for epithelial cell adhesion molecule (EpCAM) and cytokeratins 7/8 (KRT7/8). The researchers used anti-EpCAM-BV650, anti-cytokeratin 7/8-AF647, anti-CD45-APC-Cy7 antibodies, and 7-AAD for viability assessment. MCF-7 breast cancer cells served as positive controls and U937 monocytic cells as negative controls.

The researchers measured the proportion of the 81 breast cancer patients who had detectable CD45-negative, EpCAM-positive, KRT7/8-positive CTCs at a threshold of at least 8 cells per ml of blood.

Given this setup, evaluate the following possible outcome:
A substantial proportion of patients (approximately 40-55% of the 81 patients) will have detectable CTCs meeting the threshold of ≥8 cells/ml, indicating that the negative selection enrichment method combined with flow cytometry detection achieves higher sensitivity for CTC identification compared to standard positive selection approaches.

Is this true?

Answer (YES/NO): NO